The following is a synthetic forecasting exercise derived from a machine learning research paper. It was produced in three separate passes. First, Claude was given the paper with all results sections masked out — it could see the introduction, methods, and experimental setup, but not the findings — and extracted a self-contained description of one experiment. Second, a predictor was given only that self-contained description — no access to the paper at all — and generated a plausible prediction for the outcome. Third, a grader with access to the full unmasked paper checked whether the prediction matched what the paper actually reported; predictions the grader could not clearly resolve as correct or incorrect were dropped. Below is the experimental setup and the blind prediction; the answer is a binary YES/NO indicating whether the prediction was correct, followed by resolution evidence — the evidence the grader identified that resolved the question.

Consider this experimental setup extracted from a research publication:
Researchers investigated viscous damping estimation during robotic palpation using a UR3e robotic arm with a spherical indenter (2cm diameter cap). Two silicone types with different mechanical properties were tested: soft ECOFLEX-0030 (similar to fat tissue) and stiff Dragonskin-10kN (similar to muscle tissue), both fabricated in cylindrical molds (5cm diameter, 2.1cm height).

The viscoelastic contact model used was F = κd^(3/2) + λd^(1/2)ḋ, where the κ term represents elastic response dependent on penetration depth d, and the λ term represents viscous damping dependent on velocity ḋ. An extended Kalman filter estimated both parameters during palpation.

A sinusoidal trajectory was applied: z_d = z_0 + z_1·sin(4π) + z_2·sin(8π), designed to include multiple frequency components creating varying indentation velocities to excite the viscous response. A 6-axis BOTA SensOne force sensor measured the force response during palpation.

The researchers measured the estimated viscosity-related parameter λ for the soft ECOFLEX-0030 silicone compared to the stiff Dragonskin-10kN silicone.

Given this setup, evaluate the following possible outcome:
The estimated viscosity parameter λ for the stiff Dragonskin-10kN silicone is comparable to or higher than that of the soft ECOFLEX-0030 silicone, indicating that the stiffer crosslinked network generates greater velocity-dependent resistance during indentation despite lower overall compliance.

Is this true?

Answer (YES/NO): YES